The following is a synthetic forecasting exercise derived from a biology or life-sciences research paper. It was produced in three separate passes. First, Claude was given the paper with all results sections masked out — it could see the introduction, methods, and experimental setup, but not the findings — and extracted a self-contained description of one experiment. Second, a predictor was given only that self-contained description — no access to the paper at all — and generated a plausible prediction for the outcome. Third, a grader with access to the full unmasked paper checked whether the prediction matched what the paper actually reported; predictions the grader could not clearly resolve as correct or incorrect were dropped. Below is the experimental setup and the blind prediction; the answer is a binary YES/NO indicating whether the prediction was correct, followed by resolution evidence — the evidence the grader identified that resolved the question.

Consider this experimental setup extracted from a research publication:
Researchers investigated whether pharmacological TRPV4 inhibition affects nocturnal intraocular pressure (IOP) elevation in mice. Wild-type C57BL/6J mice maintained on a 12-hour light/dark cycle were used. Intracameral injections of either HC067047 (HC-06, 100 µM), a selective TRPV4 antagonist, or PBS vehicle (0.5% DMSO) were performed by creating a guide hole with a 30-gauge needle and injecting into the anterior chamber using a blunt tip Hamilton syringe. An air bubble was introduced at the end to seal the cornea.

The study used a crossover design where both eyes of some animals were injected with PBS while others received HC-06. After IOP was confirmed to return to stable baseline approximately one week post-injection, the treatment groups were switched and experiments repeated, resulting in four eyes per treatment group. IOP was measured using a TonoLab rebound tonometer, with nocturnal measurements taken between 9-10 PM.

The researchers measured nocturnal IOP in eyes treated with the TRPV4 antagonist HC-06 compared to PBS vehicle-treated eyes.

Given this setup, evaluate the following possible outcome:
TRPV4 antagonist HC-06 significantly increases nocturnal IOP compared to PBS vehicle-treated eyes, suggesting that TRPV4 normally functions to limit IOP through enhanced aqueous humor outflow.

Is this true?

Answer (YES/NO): NO